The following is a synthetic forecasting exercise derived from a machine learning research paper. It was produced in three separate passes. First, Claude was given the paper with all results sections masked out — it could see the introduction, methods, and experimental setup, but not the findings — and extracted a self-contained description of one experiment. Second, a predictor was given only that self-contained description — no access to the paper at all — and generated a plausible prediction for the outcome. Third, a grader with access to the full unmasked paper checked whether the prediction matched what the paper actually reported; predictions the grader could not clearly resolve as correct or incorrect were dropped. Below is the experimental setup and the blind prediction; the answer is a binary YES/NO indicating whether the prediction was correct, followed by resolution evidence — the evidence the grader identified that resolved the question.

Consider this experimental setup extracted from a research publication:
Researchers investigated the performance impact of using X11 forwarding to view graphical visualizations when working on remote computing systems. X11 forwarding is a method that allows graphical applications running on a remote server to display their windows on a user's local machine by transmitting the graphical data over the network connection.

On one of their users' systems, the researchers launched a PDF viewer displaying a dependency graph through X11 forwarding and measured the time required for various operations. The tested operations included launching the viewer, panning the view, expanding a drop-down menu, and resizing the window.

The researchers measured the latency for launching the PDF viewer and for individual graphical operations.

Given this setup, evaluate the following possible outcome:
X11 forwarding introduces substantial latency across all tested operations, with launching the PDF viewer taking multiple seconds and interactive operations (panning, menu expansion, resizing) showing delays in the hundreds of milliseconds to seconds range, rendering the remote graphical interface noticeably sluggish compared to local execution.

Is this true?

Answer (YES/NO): YES